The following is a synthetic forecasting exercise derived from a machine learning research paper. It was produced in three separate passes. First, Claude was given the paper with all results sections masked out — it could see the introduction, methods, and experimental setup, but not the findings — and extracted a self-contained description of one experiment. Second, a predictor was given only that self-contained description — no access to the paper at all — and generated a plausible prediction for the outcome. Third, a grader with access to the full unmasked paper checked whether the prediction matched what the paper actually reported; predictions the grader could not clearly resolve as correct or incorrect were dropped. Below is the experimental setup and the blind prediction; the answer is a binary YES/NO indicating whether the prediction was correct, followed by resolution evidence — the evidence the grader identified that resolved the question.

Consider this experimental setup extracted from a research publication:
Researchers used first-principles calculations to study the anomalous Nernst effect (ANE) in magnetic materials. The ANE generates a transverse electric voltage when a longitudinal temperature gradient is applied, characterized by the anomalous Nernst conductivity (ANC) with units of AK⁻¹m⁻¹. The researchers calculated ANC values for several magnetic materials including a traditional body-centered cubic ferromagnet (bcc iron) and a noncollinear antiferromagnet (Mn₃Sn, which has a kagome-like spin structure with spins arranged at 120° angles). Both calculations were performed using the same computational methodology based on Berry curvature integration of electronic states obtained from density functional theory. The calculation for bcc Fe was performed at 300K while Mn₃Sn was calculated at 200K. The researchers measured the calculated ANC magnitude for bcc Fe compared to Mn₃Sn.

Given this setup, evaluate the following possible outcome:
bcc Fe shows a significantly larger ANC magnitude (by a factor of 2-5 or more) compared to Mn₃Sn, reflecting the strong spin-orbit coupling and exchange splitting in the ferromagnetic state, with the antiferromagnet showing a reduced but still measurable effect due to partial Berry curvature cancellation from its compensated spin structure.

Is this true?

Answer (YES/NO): YES